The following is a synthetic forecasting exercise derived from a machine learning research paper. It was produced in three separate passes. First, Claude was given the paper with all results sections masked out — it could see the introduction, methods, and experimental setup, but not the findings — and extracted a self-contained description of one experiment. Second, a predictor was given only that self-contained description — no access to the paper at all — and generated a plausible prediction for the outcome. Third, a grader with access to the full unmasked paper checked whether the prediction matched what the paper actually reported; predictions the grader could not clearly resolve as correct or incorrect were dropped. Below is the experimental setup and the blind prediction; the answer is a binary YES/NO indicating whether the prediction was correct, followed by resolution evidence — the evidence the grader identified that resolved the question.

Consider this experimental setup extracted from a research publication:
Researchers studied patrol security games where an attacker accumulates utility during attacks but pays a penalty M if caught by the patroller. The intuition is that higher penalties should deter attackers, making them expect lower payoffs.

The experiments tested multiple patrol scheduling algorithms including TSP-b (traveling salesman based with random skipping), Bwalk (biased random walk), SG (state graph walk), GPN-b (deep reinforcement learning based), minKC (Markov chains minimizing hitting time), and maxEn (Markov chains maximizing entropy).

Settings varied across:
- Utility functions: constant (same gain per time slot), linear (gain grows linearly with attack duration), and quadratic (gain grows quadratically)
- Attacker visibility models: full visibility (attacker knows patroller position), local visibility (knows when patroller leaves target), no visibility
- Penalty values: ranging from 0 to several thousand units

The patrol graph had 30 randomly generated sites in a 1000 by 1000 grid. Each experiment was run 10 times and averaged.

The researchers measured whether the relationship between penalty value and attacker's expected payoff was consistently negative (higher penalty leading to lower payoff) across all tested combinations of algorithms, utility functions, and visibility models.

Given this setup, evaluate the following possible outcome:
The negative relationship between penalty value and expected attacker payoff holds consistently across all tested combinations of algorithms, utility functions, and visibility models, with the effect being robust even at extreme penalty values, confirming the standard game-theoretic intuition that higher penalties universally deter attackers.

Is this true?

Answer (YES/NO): YES